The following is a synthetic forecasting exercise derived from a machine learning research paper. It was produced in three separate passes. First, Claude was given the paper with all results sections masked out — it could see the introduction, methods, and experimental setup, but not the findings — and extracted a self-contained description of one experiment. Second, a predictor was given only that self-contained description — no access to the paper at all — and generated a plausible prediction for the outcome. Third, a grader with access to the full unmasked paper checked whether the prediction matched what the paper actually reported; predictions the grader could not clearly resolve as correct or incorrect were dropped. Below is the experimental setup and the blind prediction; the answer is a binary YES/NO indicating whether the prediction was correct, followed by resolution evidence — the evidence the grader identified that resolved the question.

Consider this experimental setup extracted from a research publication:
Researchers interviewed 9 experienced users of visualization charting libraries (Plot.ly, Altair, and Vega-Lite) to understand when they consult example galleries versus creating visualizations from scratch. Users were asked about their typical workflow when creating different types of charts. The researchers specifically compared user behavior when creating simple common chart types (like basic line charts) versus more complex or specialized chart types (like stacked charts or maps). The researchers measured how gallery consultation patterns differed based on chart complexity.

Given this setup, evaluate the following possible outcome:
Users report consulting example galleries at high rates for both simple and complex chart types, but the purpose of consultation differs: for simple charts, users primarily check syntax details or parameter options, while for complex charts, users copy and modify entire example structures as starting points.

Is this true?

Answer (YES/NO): NO